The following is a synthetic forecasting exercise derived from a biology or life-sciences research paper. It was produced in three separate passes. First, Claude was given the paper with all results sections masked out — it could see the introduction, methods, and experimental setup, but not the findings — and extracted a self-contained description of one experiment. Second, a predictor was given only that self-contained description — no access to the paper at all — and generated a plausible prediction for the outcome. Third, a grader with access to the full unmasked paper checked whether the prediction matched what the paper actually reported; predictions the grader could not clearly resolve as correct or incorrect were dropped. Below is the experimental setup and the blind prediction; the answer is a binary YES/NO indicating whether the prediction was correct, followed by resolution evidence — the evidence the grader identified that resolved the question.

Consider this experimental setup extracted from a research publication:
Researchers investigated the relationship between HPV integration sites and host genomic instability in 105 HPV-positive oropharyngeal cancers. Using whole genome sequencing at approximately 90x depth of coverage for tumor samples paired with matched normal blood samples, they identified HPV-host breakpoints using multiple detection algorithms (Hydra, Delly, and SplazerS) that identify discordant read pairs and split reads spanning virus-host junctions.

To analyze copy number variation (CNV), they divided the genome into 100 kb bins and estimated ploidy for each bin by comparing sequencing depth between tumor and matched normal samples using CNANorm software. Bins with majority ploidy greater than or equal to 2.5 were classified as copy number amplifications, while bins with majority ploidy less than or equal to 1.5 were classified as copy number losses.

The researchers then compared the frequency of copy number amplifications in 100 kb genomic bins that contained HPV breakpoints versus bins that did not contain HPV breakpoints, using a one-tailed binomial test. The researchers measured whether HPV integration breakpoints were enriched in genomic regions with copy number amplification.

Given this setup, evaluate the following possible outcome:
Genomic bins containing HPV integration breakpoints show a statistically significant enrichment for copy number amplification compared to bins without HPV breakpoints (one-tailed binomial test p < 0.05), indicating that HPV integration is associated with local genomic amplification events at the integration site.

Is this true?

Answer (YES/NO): YES